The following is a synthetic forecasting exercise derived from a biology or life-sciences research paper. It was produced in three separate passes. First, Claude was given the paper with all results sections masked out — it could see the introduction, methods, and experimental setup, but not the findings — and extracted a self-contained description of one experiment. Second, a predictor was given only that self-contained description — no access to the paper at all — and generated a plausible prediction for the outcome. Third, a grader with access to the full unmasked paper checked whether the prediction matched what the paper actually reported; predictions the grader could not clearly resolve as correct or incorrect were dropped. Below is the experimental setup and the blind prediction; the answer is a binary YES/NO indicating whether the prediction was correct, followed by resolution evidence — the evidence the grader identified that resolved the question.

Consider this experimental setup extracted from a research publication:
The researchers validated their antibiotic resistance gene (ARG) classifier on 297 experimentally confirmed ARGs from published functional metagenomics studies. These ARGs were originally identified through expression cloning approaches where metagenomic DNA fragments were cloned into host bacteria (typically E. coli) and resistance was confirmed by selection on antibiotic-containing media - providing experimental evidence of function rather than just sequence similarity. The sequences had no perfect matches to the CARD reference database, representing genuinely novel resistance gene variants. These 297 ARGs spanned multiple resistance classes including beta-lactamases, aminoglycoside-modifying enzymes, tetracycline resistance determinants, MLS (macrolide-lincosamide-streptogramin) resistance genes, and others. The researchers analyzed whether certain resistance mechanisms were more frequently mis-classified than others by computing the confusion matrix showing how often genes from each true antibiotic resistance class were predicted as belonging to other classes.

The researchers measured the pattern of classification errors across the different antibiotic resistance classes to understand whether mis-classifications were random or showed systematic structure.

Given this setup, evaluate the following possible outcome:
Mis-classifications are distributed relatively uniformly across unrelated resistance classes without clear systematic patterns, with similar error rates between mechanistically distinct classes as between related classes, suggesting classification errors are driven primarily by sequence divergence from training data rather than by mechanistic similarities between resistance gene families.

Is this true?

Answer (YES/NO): NO